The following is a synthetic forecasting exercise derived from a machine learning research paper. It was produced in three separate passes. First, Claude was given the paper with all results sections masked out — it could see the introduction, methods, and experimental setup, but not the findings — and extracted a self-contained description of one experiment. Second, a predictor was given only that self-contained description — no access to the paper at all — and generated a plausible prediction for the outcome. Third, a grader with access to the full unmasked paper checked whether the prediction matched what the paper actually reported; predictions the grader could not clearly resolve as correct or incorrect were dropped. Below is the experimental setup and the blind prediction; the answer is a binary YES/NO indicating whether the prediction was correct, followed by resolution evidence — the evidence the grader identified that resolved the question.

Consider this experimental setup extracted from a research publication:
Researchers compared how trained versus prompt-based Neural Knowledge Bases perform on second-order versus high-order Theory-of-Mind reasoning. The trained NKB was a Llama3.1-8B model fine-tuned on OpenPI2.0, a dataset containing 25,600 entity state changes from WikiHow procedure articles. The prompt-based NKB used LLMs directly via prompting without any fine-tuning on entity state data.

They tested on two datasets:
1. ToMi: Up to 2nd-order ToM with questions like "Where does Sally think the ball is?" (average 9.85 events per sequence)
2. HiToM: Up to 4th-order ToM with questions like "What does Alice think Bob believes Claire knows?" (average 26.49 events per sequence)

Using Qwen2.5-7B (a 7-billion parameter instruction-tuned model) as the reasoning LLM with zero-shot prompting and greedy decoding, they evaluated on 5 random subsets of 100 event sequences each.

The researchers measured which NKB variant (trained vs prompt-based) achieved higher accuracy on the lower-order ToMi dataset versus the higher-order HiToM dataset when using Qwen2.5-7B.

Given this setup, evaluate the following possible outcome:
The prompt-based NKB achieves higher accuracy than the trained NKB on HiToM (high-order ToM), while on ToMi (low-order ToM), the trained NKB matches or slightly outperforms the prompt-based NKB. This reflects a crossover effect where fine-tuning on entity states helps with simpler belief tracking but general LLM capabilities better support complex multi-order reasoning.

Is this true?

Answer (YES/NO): NO